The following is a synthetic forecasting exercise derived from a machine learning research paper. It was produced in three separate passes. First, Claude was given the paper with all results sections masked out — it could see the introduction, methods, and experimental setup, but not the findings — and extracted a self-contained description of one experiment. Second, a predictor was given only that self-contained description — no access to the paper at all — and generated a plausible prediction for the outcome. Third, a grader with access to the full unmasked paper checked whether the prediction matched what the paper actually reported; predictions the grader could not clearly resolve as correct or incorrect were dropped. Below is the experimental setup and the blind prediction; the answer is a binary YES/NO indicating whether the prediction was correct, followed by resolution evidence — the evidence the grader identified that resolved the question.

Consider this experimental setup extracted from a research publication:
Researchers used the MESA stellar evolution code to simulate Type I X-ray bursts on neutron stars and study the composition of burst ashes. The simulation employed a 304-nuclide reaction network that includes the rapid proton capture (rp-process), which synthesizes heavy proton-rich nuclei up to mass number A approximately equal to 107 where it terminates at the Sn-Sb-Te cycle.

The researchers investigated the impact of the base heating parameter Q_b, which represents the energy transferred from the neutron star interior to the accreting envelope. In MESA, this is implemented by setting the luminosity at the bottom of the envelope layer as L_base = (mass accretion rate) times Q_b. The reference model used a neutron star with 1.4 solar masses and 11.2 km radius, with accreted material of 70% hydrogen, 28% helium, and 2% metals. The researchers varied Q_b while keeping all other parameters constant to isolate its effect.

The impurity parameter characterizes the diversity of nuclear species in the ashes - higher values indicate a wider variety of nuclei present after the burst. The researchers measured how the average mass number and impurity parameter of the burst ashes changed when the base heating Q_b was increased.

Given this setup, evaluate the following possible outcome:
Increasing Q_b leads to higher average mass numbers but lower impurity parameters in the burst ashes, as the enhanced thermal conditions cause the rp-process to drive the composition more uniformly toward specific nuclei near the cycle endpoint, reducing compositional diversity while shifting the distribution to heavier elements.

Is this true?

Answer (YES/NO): NO